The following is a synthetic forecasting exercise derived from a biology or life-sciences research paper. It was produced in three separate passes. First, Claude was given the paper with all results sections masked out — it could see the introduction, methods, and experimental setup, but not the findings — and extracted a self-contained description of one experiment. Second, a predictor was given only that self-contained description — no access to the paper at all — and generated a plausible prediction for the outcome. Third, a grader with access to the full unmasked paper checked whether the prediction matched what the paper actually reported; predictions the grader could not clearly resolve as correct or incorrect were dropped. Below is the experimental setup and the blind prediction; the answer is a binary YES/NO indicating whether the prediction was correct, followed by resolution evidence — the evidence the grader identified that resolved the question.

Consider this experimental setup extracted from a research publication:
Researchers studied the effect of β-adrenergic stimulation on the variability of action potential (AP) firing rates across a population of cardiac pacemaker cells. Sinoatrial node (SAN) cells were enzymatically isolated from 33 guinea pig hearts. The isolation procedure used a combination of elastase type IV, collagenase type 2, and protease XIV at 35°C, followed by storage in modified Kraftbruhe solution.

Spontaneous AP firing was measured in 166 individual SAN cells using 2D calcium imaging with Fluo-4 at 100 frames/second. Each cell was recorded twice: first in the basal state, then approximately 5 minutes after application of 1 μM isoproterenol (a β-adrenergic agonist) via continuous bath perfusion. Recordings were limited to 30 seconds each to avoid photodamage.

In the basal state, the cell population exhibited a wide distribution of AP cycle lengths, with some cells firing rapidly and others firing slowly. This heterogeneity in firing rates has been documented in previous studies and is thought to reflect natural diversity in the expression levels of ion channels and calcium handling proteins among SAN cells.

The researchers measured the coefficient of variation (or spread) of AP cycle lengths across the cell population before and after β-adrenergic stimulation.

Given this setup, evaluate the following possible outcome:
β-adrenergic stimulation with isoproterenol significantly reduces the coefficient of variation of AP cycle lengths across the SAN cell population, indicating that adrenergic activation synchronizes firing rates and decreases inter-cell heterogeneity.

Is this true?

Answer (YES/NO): YES